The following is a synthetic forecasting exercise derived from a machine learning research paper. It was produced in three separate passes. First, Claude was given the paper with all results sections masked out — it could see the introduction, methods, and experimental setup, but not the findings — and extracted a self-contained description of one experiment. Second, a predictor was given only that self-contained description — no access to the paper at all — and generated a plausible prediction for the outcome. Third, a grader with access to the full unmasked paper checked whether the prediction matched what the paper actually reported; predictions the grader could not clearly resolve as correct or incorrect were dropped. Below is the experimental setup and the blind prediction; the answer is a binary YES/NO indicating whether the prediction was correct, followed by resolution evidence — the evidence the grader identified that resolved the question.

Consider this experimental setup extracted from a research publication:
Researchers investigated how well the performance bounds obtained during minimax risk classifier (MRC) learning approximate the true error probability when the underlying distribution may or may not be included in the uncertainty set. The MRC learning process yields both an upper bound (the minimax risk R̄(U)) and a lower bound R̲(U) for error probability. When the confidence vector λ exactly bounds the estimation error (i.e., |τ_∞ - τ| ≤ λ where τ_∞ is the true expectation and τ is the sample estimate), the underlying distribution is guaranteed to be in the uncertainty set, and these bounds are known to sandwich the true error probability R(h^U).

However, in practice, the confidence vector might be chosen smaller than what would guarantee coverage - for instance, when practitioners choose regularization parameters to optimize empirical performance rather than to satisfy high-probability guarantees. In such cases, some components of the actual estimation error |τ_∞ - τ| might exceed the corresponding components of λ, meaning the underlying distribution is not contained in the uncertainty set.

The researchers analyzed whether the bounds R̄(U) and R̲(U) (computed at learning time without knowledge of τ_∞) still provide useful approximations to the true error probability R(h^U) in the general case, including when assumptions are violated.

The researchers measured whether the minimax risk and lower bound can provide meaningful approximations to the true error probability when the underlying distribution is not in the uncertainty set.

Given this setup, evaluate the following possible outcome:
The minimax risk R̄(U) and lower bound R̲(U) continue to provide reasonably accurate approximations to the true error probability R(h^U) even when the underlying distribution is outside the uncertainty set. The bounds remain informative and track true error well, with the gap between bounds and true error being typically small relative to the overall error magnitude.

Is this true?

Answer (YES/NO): YES